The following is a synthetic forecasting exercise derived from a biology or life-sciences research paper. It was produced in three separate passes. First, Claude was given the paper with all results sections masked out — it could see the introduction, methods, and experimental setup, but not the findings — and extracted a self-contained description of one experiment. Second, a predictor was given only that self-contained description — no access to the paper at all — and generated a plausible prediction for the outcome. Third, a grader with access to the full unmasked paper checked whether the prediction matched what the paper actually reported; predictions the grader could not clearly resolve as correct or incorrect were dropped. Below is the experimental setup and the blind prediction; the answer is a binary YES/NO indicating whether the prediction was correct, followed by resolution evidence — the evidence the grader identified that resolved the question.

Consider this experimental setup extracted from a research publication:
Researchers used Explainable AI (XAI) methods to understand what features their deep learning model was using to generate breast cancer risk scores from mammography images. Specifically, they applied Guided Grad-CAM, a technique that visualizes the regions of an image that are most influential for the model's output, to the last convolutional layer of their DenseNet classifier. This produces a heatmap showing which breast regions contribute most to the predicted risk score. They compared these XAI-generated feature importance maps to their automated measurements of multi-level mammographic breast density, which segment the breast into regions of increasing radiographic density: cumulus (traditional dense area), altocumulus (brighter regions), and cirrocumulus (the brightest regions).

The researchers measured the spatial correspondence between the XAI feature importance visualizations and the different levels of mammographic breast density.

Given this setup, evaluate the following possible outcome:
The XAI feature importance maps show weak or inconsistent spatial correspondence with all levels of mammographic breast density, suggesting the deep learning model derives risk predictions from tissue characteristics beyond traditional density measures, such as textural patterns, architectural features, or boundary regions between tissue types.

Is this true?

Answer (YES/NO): NO